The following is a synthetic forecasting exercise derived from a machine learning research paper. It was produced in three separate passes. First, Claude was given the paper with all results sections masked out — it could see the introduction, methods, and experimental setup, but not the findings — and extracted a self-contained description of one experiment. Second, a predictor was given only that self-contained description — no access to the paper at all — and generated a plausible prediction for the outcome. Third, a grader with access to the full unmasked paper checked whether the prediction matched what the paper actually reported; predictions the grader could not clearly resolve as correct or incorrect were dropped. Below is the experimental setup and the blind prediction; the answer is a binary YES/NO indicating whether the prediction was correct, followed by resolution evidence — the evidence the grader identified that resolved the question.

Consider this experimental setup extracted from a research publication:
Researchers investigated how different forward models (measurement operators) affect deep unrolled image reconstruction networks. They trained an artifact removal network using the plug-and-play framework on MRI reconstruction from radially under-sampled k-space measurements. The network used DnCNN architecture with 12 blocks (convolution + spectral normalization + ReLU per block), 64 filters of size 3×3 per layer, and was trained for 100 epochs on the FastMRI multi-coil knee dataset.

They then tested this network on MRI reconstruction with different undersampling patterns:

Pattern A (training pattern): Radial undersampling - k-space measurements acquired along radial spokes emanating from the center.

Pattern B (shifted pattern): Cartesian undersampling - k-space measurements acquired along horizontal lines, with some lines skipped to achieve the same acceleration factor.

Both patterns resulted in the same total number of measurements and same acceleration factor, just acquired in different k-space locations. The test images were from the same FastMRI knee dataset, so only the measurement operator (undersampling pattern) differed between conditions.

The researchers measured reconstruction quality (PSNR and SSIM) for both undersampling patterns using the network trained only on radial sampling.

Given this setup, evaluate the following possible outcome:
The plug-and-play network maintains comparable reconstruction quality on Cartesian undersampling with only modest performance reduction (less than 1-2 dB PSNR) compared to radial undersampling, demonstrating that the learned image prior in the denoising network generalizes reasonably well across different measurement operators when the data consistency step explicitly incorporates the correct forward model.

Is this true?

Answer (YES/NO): NO